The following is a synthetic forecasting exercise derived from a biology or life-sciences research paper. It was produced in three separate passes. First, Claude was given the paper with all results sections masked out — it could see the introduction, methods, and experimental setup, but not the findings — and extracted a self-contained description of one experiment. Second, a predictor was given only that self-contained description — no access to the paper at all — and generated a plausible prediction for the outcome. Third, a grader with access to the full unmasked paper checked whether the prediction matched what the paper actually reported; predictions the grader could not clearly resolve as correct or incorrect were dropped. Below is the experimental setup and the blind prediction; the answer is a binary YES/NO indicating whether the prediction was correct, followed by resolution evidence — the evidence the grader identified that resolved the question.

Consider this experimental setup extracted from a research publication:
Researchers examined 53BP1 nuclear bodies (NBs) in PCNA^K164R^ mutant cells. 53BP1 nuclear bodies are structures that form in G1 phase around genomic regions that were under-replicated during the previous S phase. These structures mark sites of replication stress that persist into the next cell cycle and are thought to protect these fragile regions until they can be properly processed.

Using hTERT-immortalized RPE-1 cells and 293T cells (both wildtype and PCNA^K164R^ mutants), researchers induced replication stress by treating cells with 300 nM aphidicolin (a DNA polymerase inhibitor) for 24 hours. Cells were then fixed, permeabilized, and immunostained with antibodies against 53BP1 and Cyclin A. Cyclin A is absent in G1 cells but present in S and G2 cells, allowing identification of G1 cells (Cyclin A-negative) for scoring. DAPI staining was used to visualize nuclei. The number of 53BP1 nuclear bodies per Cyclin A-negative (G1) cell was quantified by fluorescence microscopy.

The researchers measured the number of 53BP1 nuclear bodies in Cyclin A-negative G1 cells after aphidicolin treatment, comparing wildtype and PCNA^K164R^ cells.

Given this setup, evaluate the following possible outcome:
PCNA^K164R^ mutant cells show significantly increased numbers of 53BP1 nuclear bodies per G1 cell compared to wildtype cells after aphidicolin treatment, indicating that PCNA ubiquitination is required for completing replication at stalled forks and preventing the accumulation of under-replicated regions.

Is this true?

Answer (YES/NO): NO